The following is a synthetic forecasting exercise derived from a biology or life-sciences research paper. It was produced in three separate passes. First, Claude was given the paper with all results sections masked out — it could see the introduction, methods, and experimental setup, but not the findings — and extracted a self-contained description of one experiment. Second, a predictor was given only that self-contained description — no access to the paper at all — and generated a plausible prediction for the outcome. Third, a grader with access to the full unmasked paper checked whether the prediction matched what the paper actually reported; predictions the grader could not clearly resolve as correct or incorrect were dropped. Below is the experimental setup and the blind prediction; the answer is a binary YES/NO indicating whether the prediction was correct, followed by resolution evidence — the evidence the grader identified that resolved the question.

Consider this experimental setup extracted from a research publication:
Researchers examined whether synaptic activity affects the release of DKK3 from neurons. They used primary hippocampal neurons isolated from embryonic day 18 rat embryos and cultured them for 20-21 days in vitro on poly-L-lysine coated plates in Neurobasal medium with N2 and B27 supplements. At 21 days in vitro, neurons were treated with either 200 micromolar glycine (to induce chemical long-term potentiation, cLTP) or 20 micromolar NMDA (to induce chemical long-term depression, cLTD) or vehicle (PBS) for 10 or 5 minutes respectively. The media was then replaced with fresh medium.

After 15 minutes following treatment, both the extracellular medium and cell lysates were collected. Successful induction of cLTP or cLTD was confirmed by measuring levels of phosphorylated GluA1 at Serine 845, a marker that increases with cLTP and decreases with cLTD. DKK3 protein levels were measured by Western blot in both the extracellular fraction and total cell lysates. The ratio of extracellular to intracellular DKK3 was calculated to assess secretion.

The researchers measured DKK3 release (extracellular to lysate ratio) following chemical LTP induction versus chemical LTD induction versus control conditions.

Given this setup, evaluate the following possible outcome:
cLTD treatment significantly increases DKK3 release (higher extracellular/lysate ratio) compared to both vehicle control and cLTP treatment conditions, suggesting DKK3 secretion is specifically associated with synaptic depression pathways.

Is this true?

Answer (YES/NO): YES